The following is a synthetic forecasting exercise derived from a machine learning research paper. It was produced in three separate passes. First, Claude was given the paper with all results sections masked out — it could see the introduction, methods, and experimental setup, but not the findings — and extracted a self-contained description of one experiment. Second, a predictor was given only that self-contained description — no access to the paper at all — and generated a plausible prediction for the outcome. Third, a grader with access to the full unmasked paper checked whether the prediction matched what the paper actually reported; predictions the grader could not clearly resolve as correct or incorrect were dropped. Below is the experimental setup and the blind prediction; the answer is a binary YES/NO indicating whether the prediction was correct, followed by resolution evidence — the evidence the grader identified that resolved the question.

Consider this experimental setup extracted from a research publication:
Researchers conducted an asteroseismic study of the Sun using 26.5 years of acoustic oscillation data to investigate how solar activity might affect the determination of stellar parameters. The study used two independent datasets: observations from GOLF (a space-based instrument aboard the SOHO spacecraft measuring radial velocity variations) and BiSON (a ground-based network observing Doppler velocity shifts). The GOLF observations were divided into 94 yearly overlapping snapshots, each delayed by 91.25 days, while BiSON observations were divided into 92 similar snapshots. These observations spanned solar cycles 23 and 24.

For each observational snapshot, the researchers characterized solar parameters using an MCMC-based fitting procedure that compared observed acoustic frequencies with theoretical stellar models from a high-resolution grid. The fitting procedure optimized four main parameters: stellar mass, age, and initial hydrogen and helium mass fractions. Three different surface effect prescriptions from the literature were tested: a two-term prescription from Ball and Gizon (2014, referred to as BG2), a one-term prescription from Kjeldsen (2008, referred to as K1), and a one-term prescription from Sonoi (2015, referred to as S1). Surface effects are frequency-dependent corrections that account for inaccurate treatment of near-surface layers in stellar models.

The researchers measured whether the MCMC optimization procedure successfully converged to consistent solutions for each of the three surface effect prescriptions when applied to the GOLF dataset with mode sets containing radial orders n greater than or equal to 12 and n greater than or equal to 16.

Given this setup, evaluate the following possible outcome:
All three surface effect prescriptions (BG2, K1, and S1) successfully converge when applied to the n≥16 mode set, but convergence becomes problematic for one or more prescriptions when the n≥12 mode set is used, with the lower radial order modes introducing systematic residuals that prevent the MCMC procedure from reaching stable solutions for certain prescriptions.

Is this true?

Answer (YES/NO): NO